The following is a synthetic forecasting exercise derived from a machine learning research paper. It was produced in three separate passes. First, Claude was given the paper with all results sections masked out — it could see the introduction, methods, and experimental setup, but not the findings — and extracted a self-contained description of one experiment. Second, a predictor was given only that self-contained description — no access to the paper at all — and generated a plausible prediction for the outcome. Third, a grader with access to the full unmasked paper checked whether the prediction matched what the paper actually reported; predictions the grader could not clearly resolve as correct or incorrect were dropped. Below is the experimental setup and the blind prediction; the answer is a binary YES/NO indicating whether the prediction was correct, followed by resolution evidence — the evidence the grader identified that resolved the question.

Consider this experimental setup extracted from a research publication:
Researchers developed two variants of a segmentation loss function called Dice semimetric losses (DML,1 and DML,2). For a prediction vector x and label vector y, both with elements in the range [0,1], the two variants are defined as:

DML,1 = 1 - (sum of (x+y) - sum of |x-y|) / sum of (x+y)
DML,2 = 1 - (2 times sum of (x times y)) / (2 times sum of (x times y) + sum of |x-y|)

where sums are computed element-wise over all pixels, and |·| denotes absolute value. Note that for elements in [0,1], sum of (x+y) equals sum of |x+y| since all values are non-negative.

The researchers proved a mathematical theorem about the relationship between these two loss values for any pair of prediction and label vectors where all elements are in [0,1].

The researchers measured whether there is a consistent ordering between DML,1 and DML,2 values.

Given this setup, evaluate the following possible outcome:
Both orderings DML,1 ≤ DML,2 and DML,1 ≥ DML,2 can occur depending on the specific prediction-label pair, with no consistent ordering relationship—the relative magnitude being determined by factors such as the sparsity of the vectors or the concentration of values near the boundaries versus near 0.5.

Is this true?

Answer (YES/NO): NO